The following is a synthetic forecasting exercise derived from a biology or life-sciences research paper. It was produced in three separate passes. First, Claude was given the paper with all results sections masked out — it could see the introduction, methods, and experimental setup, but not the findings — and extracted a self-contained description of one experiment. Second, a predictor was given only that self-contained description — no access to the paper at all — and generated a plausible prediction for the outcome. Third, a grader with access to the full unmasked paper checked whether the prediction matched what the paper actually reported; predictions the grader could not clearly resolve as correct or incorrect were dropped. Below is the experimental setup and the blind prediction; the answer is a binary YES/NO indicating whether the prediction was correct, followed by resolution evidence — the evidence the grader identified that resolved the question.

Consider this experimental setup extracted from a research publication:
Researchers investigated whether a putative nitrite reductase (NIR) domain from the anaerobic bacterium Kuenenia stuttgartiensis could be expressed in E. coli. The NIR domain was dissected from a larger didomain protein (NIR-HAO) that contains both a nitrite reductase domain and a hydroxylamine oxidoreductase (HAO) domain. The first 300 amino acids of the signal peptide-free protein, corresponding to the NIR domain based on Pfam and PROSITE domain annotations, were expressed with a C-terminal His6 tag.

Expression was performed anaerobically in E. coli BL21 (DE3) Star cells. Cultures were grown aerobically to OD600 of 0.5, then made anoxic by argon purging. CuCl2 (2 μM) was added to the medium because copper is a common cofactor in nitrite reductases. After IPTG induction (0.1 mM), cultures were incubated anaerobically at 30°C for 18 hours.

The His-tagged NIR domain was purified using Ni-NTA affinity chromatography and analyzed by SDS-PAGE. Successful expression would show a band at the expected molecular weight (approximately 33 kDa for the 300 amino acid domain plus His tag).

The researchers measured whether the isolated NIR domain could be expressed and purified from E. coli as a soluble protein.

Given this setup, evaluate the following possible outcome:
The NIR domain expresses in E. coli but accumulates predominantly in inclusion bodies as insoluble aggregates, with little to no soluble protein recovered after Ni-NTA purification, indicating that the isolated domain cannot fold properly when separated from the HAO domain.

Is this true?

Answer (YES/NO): NO